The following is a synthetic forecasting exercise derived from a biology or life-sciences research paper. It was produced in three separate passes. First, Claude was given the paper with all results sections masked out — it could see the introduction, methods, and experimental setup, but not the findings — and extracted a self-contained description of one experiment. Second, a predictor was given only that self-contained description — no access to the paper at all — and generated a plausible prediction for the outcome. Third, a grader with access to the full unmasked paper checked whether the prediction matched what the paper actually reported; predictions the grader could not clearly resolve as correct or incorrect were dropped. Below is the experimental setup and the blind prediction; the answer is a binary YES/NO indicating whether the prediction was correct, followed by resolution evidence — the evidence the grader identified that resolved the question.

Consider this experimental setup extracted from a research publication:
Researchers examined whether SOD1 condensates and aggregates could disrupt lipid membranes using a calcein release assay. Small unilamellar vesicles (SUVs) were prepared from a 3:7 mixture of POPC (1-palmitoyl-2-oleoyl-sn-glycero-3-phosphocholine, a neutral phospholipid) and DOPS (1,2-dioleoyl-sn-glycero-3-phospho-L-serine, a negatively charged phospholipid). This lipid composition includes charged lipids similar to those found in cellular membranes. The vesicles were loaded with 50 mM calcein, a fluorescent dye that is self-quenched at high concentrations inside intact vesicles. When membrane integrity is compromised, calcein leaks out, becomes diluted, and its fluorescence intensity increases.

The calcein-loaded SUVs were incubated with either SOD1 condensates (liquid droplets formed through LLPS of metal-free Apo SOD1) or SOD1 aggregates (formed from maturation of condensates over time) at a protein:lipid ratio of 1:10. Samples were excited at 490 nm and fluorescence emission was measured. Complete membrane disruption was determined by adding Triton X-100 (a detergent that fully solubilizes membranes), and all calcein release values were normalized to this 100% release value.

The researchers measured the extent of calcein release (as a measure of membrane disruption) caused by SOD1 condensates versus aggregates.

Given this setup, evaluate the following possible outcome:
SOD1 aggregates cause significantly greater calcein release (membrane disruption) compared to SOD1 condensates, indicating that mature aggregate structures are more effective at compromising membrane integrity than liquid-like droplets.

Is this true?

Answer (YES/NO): YES